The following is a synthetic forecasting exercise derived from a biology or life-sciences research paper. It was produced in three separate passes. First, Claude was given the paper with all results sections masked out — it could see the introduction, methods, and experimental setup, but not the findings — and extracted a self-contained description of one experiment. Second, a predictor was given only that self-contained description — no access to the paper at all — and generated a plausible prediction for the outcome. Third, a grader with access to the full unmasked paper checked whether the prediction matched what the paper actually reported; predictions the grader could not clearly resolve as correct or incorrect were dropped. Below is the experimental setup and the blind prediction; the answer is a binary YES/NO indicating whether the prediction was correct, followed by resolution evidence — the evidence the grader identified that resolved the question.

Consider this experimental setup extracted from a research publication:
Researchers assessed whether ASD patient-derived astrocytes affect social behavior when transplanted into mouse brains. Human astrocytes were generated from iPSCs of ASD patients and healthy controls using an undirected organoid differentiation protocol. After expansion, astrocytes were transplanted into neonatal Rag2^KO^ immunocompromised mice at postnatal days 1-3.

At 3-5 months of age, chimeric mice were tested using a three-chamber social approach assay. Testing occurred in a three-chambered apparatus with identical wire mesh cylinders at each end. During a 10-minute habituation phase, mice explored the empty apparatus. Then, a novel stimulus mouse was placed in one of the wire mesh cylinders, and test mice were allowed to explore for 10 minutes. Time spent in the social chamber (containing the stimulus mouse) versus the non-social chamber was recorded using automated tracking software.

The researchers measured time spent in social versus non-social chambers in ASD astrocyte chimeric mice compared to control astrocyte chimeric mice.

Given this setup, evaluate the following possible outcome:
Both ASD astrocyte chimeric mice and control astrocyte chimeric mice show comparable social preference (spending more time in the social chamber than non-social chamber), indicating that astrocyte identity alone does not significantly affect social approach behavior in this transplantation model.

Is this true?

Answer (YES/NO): YES